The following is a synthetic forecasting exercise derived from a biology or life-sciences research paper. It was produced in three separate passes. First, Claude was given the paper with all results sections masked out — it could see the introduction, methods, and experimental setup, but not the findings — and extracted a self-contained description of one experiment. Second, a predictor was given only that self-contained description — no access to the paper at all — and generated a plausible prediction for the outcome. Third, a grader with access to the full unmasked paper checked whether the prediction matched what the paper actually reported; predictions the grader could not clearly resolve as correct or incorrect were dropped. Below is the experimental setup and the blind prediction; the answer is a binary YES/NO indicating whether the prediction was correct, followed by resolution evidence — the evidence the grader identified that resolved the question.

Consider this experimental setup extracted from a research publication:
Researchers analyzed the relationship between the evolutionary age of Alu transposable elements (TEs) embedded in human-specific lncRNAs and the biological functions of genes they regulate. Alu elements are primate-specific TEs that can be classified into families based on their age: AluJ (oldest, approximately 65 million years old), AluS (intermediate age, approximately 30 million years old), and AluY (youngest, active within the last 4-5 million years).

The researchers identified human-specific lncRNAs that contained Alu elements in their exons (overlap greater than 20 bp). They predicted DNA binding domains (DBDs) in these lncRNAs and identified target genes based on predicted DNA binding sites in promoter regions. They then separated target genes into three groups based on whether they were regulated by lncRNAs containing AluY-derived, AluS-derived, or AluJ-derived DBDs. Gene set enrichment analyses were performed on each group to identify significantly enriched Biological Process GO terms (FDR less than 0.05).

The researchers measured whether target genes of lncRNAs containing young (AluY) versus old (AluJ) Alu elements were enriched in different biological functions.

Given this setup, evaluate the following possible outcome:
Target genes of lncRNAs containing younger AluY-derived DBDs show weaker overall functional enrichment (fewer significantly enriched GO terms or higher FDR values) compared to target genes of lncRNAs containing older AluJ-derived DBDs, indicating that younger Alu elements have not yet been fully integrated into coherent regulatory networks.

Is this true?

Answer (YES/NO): NO